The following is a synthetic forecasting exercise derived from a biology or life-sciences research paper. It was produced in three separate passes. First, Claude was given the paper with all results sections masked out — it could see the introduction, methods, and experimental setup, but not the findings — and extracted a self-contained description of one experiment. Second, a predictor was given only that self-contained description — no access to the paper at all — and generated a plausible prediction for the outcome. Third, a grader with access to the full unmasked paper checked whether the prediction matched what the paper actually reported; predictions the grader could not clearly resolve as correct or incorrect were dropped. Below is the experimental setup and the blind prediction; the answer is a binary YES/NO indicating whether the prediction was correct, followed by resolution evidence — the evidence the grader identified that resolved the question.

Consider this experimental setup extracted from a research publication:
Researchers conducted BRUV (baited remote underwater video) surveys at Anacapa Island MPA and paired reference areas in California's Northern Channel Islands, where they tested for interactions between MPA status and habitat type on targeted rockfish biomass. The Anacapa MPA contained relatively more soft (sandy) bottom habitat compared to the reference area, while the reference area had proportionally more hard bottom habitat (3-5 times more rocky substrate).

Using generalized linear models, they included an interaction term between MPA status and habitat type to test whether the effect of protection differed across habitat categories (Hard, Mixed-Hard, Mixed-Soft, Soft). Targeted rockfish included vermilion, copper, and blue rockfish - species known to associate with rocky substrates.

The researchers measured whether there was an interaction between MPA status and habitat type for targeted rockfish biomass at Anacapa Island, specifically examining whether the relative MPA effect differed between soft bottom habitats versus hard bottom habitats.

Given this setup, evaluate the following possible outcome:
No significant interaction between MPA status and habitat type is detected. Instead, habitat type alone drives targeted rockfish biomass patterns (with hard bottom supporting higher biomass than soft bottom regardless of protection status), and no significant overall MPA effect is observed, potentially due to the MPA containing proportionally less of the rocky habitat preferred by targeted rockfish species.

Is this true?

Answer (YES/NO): NO